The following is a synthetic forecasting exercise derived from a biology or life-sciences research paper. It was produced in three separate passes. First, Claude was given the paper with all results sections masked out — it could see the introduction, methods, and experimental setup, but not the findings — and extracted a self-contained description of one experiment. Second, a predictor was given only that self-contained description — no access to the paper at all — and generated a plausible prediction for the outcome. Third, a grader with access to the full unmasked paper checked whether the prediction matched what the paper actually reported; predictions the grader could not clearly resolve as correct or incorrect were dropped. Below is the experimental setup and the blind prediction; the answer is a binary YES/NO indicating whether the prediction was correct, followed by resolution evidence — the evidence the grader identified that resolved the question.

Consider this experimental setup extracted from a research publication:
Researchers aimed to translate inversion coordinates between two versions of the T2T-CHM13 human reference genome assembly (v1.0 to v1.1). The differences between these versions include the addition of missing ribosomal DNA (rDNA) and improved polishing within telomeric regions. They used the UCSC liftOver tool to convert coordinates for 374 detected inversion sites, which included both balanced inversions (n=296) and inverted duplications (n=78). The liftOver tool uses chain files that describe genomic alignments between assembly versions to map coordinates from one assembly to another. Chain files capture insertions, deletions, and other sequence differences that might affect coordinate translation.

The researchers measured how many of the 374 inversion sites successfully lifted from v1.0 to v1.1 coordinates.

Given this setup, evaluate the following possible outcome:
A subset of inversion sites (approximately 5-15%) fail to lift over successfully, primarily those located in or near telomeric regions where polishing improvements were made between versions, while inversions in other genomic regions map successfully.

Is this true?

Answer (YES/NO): NO